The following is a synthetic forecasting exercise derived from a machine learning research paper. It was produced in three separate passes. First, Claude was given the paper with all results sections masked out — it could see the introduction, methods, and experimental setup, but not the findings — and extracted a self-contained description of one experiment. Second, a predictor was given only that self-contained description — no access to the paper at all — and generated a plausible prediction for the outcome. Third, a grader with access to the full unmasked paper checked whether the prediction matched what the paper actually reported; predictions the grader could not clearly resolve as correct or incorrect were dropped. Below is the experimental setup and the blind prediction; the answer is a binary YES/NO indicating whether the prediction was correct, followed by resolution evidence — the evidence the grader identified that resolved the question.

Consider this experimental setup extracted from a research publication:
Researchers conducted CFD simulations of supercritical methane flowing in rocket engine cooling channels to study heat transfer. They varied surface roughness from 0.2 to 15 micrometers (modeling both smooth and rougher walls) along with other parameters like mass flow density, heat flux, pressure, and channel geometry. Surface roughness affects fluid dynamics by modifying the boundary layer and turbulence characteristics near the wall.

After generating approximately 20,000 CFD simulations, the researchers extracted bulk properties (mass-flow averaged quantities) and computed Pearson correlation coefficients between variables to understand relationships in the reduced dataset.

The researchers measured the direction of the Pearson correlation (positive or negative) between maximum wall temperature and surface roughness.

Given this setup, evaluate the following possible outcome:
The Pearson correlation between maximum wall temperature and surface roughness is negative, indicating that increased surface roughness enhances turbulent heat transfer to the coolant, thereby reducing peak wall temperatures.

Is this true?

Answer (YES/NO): YES